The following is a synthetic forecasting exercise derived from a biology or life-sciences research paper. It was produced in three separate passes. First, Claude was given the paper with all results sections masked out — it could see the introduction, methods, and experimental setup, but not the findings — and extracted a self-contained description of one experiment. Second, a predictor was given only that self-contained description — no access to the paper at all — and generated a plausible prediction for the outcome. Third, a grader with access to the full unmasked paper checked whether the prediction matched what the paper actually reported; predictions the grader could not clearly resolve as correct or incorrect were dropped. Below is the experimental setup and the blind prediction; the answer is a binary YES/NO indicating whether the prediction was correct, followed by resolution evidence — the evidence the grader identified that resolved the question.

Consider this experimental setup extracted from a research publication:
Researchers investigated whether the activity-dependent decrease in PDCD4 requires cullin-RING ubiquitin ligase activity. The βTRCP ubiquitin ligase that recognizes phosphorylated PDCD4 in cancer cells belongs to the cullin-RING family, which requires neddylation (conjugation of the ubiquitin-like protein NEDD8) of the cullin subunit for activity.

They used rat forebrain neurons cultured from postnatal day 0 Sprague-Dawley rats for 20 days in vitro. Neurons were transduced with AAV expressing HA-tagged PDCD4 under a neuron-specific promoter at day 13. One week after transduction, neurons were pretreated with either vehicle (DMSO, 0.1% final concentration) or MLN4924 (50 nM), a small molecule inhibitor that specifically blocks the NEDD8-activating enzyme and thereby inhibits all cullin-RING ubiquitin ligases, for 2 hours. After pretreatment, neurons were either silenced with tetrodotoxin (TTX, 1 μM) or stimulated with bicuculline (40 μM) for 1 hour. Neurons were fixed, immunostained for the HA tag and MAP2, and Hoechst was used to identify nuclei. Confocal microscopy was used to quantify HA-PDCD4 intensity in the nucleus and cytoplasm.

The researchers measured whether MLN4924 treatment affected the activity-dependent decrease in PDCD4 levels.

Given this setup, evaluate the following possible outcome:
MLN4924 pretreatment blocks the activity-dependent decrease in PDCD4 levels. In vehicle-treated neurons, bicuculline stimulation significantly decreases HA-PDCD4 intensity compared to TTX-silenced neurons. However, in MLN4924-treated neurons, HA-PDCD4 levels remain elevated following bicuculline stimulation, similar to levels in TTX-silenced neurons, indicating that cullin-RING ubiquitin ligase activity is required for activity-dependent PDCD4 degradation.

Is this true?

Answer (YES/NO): YES